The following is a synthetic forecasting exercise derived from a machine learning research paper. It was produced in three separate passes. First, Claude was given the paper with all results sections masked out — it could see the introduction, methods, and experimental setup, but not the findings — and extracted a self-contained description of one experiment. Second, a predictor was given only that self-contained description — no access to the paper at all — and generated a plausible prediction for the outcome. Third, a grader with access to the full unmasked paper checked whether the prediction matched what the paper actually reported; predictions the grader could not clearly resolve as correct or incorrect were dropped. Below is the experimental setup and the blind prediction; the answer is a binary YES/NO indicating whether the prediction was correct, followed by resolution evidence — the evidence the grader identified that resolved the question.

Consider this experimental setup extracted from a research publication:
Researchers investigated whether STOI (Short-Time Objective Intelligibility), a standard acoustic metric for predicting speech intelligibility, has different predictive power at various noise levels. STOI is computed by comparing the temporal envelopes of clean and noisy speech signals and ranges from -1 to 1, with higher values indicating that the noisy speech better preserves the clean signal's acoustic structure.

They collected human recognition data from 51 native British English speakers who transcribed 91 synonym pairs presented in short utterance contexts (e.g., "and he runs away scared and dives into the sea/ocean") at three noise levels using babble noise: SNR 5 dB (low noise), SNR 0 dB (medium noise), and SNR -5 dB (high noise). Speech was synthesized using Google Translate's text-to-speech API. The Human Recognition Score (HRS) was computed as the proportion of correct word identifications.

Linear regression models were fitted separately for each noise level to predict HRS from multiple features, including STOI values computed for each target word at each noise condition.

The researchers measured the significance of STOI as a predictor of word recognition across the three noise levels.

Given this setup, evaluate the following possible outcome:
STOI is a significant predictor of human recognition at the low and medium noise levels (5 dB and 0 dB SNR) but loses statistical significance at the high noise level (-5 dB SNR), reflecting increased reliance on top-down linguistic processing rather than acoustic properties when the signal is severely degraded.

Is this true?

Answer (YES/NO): NO